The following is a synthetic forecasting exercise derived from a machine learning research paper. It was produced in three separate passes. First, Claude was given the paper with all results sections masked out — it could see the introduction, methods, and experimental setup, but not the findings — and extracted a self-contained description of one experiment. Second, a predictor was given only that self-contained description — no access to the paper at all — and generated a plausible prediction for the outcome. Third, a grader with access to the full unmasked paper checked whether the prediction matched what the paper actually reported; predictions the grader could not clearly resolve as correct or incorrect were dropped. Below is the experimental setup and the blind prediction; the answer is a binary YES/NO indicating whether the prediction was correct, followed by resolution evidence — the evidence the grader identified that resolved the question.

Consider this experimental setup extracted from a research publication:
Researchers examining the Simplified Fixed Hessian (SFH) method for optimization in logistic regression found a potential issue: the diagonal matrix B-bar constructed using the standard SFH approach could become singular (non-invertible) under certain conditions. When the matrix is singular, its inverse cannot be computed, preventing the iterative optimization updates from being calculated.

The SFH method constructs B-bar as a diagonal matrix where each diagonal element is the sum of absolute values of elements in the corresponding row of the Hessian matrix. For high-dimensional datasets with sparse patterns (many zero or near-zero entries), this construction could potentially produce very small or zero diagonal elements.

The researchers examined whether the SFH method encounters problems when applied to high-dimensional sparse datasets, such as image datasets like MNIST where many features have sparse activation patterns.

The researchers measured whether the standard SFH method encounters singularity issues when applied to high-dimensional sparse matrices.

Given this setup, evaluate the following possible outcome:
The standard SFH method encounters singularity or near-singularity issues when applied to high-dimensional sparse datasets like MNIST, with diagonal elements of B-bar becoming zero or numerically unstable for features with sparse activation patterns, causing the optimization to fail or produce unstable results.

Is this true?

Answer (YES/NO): YES